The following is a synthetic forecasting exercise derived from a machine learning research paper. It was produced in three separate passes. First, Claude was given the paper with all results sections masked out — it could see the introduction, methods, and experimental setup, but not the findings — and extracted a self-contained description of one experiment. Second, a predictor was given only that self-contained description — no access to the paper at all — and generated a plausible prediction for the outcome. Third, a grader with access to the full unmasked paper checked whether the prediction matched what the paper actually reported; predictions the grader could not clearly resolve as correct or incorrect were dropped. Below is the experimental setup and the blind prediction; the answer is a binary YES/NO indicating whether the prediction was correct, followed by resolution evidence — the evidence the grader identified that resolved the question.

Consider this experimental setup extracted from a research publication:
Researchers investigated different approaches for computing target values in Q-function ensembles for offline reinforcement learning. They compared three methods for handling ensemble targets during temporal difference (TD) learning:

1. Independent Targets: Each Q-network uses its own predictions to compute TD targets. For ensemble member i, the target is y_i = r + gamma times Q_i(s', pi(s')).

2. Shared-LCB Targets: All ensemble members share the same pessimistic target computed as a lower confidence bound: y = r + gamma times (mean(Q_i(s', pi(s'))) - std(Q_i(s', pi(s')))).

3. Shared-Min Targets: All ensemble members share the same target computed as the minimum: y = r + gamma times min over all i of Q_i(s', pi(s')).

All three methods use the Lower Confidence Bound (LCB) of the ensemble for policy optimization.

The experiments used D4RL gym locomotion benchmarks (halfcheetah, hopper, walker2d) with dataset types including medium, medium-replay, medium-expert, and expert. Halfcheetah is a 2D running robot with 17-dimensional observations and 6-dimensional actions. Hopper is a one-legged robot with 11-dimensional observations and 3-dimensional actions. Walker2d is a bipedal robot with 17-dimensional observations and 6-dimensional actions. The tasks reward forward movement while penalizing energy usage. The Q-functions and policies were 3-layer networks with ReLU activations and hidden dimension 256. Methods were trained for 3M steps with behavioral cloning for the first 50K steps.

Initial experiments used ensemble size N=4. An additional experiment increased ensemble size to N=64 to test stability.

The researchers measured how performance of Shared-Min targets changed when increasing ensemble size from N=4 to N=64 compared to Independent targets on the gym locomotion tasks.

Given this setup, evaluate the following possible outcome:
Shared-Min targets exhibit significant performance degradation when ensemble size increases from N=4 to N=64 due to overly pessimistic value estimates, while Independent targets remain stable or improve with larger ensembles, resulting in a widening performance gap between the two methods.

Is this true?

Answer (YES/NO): YES